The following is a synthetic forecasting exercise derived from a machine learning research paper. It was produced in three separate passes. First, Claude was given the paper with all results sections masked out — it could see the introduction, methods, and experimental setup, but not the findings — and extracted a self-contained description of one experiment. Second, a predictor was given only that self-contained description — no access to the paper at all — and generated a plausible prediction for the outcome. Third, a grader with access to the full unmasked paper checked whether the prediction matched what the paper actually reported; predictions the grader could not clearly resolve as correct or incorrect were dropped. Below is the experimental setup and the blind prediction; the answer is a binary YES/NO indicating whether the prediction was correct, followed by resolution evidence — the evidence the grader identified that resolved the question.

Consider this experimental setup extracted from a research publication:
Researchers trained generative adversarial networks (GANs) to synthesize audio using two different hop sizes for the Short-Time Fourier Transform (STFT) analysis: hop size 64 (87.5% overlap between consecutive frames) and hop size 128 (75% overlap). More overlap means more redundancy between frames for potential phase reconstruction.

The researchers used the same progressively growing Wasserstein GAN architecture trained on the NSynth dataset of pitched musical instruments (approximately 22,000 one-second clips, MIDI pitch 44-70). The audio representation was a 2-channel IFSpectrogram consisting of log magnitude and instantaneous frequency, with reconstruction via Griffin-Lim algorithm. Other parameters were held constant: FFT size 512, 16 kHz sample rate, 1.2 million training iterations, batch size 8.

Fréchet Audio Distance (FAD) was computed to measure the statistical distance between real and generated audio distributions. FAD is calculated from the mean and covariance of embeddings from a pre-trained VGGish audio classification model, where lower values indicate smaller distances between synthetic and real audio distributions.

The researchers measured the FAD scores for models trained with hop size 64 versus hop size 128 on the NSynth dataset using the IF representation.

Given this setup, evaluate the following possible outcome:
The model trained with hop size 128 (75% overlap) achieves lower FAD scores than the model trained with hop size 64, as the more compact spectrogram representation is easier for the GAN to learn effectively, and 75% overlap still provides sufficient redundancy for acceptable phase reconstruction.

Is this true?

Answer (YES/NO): YES